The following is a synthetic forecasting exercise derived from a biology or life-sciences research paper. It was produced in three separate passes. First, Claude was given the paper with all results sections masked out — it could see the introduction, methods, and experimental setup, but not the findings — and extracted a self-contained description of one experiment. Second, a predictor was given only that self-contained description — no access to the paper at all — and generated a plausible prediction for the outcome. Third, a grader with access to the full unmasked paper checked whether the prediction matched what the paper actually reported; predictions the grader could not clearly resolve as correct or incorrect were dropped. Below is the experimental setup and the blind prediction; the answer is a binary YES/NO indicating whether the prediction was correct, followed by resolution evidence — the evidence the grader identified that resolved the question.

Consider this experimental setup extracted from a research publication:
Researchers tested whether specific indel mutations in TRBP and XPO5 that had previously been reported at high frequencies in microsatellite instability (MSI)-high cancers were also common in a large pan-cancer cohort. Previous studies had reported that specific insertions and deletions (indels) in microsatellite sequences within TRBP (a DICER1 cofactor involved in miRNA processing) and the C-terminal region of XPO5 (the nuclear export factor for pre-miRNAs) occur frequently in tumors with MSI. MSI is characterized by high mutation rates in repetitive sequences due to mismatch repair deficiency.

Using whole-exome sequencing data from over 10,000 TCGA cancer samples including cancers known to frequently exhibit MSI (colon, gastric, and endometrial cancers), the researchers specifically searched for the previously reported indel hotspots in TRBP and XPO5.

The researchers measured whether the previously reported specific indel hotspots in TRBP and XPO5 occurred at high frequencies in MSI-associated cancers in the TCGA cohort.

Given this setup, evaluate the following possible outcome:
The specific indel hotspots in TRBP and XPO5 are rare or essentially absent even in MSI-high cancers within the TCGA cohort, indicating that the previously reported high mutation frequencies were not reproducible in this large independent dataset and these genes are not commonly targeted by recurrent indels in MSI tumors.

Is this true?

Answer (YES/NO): YES